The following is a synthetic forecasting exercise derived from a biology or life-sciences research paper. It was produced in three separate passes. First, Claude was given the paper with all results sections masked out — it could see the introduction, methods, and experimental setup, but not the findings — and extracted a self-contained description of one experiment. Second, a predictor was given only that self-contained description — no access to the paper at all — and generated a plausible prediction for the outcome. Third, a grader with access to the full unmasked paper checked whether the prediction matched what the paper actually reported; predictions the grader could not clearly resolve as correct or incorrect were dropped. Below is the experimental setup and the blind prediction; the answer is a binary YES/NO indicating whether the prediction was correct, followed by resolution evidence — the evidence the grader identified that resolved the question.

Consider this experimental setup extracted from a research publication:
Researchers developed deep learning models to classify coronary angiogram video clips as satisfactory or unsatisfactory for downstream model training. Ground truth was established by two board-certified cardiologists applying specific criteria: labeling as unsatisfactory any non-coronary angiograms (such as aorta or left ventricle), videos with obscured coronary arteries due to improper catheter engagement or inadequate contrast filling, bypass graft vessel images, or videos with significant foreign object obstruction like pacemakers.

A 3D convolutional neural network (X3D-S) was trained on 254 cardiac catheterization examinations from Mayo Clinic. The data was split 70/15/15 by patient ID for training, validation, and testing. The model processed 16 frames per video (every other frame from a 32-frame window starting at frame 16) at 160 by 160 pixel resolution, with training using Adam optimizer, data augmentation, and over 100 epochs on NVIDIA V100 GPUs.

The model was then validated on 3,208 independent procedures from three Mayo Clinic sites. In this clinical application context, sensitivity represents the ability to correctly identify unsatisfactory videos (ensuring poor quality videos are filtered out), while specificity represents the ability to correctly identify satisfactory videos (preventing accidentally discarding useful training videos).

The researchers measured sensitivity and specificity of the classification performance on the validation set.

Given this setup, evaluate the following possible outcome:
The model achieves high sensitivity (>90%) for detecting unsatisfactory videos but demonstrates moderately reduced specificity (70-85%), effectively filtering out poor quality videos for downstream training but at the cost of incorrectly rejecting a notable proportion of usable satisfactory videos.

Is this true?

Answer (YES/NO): NO